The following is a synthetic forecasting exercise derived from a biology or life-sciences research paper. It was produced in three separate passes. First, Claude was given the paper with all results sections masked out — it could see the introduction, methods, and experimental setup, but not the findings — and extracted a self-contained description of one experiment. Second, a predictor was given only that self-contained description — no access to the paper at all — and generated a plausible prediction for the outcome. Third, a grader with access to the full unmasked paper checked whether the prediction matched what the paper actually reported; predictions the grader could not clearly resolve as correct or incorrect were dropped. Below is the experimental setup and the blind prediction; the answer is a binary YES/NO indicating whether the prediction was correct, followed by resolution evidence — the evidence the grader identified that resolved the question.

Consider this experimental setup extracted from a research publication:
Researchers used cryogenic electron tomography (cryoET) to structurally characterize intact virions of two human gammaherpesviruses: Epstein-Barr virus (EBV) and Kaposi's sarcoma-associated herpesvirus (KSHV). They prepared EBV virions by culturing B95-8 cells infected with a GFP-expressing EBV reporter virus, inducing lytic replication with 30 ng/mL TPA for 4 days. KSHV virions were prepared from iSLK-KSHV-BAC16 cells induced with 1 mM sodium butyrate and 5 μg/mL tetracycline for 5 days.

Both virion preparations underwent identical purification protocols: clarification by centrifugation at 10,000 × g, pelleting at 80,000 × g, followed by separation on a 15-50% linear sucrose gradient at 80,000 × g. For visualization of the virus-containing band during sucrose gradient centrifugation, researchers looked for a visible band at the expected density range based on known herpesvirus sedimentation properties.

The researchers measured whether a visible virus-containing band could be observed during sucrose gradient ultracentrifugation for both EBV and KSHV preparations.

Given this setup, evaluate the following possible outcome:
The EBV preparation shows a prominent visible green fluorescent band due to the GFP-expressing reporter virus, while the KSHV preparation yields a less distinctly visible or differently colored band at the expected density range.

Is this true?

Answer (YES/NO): NO